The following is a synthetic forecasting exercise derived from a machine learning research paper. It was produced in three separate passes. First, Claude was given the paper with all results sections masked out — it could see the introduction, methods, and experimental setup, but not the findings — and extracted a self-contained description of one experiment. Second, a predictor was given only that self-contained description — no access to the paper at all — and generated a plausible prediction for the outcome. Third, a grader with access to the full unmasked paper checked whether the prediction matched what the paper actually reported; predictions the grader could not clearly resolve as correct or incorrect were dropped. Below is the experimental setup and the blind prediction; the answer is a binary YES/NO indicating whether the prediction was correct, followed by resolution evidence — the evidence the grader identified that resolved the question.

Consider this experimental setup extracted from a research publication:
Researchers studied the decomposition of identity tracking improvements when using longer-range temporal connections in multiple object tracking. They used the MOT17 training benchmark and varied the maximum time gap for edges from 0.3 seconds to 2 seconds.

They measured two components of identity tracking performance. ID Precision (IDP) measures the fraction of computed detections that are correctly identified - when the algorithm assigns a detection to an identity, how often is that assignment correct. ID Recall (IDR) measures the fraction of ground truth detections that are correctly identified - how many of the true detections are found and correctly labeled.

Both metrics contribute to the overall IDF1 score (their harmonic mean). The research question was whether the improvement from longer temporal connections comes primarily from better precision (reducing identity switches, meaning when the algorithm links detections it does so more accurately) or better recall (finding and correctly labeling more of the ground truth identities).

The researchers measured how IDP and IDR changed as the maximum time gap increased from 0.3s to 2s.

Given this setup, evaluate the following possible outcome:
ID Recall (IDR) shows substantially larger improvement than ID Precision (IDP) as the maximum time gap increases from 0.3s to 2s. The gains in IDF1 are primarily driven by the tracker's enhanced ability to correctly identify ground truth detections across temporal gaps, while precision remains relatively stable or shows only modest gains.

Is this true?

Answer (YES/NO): NO